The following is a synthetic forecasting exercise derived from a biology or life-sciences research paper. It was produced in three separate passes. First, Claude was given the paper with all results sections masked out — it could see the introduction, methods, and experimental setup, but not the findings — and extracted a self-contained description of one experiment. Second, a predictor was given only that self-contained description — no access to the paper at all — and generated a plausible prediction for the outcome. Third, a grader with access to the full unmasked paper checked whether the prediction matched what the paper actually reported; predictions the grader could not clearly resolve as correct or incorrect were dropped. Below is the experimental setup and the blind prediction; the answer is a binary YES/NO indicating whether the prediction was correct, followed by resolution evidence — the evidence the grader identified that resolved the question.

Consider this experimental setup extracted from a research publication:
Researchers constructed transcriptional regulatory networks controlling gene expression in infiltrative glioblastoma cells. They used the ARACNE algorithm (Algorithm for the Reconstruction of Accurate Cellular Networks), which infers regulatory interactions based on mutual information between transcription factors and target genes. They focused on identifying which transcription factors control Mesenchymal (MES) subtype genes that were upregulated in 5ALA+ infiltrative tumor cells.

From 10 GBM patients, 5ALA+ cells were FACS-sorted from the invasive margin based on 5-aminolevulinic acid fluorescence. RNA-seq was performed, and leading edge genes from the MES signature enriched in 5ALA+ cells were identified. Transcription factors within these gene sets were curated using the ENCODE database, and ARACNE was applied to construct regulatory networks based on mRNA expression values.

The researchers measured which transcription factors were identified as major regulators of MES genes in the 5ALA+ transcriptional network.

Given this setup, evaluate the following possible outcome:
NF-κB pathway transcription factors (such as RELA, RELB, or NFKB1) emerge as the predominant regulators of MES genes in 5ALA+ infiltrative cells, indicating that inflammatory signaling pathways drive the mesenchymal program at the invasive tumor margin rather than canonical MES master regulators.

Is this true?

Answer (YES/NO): NO